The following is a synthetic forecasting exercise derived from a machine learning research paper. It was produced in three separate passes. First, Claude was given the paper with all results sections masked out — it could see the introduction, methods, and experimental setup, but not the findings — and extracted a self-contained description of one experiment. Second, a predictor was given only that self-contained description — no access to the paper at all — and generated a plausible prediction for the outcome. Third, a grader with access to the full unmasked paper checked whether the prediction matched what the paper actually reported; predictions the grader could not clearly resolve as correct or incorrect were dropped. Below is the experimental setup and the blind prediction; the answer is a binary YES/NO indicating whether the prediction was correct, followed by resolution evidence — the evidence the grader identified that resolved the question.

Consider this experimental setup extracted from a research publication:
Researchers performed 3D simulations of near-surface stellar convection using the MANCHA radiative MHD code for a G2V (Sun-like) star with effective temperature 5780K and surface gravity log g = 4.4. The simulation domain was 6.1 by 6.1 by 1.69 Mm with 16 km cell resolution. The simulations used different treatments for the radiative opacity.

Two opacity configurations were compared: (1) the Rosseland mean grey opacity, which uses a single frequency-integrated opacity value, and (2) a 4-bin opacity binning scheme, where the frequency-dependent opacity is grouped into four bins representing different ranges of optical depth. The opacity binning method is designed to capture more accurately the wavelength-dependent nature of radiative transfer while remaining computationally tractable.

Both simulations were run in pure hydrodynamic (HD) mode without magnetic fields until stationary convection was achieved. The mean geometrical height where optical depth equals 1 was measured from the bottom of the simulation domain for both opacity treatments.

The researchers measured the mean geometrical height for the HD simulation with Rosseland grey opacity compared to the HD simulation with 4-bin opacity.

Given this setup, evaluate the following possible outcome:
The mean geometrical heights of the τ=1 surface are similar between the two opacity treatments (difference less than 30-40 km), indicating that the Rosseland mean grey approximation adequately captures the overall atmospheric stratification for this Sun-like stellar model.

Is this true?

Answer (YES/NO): NO